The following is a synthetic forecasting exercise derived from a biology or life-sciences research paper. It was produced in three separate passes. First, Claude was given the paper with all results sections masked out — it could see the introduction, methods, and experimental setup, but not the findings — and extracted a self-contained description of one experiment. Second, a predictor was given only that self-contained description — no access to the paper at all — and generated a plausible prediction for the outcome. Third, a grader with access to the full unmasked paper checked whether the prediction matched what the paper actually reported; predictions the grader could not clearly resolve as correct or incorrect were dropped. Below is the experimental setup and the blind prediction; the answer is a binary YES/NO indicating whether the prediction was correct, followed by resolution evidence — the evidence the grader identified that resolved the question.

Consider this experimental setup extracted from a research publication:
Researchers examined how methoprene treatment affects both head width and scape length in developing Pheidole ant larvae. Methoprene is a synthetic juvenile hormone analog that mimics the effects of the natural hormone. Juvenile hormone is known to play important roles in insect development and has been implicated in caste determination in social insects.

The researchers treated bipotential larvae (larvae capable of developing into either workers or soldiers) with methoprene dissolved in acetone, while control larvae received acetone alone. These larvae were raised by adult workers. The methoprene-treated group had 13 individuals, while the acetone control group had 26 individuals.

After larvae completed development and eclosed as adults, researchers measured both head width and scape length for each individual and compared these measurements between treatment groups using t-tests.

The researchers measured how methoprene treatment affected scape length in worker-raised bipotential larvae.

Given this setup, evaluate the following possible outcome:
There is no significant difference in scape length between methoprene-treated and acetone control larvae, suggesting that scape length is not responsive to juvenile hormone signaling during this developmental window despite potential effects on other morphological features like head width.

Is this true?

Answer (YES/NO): NO